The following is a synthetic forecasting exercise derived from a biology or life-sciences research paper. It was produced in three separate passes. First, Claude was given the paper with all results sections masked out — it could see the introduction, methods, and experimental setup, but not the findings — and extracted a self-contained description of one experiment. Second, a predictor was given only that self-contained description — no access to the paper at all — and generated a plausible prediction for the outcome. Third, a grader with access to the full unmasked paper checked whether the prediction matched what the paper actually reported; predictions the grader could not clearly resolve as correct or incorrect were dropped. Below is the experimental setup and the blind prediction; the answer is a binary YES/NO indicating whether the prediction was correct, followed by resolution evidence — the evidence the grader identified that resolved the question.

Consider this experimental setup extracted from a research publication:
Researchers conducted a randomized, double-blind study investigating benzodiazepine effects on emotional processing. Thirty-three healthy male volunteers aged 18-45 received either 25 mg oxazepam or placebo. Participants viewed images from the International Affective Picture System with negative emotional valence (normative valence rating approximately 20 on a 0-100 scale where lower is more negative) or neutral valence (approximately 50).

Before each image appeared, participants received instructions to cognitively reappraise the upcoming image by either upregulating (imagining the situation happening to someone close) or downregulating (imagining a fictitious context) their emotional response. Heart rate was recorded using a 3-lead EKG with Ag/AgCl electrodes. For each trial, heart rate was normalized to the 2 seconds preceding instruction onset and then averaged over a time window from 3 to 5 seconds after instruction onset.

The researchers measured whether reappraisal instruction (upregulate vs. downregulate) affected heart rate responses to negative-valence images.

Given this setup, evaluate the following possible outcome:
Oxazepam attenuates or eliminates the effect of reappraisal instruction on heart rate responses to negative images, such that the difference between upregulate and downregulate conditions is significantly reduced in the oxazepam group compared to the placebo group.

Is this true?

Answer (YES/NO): NO